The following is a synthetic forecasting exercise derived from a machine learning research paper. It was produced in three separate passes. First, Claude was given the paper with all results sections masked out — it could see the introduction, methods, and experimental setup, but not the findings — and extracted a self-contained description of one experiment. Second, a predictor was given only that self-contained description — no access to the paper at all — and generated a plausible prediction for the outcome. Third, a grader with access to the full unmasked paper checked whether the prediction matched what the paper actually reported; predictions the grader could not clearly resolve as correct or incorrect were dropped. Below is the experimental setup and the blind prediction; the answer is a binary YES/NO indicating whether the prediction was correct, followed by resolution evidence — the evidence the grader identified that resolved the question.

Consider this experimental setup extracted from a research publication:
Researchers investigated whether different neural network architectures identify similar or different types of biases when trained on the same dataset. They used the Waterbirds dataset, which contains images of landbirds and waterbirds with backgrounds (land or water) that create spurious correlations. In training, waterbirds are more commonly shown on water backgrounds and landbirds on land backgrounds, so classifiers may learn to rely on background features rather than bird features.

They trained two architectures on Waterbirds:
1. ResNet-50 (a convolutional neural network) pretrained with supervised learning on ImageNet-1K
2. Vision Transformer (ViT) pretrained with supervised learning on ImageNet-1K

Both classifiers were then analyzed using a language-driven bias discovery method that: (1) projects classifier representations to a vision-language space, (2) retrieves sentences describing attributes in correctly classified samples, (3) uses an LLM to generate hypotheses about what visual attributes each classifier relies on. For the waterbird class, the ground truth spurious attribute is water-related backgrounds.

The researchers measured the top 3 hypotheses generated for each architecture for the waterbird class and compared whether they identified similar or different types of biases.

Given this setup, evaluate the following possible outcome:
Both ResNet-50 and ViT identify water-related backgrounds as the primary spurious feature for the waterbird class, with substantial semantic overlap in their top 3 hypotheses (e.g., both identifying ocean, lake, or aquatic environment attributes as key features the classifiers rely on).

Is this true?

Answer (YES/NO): NO